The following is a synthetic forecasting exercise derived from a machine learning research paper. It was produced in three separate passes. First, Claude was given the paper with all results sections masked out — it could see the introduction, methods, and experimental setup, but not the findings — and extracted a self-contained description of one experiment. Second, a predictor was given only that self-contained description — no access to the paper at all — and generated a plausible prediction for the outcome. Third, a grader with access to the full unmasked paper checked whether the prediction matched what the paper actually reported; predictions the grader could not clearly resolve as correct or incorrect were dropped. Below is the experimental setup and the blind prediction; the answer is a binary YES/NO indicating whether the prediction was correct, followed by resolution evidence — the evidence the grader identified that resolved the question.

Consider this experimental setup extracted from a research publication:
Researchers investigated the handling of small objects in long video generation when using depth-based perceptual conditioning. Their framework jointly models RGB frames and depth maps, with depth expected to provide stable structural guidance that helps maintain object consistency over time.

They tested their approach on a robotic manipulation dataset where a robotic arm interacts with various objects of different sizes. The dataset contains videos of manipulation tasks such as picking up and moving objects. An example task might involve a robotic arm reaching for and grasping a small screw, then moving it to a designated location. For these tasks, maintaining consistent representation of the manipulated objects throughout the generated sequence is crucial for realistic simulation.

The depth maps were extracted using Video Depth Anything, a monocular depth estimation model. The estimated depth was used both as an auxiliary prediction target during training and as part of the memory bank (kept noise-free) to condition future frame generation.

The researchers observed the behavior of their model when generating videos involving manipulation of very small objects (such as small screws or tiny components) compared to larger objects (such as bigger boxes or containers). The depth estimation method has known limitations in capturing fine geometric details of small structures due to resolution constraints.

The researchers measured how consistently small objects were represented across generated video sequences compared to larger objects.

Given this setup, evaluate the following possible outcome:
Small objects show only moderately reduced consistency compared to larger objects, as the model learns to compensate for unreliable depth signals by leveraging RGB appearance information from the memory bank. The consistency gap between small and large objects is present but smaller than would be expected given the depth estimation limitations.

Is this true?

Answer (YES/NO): NO